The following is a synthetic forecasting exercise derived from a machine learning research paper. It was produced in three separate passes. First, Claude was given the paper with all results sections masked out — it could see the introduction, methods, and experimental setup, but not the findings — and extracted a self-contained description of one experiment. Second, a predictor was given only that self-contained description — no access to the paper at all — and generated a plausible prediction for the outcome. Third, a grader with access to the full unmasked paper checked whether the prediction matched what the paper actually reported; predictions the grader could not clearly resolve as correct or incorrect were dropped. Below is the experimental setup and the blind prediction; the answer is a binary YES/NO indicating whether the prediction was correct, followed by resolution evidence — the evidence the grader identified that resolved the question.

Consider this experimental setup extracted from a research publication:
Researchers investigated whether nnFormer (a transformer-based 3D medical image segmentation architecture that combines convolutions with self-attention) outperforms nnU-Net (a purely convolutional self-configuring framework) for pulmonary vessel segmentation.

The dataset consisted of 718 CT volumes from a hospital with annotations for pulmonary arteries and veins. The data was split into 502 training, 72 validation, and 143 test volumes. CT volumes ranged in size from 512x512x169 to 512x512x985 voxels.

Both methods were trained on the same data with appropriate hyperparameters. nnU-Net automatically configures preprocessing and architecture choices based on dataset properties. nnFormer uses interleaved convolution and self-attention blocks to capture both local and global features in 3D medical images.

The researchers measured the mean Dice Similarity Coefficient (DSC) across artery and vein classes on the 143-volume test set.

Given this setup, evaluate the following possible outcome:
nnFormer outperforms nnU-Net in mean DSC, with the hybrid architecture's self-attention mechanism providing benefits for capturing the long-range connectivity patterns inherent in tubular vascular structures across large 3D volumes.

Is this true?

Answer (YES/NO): NO